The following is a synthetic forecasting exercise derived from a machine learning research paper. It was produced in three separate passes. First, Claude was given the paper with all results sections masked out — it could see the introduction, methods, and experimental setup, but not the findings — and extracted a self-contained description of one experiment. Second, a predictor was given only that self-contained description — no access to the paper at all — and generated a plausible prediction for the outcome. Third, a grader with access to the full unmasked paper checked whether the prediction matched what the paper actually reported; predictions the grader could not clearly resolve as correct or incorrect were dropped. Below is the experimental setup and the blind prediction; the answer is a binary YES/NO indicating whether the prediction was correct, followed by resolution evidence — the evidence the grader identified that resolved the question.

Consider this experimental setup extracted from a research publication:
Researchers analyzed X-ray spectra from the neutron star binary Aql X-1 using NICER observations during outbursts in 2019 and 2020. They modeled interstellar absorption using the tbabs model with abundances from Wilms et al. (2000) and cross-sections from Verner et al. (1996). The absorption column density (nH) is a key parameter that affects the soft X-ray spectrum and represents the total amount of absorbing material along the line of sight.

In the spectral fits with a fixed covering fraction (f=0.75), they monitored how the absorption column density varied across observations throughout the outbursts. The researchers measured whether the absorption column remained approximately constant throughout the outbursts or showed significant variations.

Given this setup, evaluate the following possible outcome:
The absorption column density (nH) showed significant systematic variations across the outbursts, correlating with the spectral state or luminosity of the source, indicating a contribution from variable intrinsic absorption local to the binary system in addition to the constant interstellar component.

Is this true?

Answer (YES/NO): YES